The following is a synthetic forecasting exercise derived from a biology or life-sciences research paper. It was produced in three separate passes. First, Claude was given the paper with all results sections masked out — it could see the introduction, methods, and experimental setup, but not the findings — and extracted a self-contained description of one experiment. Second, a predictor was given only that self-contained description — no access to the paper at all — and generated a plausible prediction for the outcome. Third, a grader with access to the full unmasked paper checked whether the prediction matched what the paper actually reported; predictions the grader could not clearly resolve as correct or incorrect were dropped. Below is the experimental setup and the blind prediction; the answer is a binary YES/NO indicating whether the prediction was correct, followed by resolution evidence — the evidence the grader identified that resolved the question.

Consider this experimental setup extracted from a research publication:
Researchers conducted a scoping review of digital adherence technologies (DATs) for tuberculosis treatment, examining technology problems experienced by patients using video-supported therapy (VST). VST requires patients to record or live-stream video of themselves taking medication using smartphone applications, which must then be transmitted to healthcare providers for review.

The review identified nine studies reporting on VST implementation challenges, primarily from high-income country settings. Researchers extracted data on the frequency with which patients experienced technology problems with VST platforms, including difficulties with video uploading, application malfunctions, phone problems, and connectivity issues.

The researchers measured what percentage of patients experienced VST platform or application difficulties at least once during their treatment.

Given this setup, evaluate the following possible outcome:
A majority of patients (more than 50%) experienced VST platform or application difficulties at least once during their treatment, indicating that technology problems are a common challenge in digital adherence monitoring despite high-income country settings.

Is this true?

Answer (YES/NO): NO